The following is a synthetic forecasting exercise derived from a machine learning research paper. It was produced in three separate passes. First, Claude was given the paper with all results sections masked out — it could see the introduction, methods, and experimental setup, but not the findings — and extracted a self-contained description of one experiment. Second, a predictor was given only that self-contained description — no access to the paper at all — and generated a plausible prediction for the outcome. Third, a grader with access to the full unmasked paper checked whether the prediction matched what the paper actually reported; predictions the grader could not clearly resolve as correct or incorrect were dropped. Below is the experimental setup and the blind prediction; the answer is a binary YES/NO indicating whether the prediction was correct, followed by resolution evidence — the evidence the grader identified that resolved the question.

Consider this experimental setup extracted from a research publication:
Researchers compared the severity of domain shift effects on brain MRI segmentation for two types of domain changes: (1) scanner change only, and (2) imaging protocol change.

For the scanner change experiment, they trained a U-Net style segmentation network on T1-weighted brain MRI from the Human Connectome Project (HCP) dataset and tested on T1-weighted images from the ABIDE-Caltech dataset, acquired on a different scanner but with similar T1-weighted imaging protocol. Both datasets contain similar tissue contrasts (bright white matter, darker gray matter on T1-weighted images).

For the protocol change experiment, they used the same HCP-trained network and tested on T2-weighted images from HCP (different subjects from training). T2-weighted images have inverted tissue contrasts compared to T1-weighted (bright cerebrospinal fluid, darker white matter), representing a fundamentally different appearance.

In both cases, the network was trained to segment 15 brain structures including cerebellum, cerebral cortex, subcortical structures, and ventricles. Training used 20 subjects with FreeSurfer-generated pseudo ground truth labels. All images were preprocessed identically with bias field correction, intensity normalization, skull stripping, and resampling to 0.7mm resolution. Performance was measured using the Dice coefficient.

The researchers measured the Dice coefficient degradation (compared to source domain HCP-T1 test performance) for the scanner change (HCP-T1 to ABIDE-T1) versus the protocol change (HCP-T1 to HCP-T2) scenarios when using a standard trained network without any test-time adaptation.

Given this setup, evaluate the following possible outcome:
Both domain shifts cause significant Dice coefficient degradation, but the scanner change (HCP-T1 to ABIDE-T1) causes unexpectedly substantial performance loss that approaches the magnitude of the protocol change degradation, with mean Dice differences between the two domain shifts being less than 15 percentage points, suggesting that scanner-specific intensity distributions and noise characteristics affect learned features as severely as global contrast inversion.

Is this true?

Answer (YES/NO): NO